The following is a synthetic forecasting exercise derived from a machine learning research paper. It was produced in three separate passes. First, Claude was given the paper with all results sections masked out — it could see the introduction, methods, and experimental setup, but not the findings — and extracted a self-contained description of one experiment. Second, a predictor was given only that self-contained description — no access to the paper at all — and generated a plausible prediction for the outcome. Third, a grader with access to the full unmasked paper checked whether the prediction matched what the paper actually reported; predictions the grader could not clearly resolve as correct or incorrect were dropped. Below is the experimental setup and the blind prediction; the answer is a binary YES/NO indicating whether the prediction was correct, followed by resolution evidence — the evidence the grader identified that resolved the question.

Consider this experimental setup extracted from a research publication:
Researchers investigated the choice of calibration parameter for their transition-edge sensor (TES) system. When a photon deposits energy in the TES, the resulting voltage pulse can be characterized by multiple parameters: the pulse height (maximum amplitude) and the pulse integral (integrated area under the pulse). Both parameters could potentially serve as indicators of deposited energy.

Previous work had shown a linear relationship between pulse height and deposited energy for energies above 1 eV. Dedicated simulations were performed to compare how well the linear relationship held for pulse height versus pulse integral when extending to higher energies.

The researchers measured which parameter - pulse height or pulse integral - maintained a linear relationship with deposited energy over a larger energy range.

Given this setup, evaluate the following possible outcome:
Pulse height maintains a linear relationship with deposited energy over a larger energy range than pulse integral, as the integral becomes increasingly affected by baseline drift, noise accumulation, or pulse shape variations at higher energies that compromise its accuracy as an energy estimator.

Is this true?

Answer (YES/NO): NO